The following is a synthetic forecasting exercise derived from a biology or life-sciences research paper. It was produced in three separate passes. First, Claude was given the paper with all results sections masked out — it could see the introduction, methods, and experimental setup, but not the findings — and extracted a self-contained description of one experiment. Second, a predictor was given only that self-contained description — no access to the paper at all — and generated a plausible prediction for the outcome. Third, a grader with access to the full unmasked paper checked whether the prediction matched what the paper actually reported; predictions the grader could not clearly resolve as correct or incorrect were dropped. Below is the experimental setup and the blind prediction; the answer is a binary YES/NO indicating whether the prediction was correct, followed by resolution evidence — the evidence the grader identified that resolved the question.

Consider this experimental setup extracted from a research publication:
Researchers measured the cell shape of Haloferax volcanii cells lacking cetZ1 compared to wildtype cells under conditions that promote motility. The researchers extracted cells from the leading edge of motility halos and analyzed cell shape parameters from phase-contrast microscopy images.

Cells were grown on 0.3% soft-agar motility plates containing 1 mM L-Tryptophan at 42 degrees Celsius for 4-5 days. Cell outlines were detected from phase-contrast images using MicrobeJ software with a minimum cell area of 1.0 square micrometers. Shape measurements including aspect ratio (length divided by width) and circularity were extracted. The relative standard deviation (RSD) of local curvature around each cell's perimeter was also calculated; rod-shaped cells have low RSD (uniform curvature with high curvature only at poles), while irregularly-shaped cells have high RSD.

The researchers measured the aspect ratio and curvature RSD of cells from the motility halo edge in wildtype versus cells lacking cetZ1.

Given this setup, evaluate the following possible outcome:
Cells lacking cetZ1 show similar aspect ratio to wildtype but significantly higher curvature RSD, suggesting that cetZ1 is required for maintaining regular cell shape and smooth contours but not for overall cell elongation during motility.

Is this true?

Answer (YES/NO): NO